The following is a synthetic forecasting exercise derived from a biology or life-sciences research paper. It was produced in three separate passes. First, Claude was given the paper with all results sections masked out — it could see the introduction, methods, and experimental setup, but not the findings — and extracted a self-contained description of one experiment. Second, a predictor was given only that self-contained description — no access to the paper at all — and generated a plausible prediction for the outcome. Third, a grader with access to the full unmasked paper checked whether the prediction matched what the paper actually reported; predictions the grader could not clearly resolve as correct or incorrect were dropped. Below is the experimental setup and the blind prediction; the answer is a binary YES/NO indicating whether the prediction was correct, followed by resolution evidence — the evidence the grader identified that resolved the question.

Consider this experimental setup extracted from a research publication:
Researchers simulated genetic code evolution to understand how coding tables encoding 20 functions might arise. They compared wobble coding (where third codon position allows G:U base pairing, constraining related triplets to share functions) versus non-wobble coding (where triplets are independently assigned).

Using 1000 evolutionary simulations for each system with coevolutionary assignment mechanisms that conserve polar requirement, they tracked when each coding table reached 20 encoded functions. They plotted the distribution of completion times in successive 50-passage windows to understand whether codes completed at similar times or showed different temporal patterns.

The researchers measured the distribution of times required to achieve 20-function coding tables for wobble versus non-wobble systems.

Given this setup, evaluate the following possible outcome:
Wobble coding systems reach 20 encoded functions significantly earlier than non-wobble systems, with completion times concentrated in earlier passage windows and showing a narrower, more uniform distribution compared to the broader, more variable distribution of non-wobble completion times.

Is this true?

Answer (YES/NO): NO